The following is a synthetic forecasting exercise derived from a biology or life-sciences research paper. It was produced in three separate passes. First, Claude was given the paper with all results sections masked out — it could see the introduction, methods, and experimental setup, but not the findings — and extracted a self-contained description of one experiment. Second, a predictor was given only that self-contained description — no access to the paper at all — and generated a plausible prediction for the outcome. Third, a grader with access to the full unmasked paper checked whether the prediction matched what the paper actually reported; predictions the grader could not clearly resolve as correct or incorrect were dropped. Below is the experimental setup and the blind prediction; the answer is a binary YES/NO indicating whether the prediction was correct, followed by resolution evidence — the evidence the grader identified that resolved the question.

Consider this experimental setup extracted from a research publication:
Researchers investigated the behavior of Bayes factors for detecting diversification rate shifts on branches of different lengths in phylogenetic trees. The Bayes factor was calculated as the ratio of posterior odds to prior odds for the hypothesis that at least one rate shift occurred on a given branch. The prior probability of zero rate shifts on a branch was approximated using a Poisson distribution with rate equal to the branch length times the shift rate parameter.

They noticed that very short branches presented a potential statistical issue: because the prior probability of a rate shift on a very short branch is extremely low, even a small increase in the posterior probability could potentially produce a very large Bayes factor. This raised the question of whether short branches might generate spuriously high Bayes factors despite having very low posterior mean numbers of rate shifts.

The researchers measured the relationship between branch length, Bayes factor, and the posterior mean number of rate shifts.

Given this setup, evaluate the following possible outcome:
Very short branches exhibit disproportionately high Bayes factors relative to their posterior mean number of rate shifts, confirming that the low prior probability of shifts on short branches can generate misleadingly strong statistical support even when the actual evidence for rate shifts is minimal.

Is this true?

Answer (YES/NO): YES